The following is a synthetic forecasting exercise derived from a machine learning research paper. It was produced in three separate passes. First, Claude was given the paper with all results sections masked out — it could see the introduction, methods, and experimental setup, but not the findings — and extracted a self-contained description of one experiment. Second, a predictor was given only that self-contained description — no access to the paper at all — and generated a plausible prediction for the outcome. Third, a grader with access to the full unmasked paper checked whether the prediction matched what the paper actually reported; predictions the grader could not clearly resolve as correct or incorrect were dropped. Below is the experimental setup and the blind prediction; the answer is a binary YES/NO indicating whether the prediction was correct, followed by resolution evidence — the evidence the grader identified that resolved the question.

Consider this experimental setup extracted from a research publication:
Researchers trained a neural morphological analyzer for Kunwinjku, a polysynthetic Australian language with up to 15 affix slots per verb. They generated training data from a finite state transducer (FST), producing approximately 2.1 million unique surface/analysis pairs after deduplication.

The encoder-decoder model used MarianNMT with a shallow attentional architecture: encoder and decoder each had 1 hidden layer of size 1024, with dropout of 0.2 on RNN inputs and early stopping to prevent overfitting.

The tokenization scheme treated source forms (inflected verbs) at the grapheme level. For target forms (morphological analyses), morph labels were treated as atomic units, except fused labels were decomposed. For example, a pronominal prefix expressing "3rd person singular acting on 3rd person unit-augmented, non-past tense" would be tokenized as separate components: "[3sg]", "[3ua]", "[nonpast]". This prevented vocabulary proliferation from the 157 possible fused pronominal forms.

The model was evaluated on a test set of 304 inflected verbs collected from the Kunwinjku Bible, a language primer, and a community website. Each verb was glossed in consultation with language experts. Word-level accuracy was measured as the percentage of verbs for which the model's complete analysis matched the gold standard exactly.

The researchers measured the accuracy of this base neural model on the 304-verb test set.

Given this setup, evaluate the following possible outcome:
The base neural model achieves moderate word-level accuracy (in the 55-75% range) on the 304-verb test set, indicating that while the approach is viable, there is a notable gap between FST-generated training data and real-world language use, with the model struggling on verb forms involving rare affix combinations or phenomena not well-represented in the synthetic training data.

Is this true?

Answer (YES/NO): NO